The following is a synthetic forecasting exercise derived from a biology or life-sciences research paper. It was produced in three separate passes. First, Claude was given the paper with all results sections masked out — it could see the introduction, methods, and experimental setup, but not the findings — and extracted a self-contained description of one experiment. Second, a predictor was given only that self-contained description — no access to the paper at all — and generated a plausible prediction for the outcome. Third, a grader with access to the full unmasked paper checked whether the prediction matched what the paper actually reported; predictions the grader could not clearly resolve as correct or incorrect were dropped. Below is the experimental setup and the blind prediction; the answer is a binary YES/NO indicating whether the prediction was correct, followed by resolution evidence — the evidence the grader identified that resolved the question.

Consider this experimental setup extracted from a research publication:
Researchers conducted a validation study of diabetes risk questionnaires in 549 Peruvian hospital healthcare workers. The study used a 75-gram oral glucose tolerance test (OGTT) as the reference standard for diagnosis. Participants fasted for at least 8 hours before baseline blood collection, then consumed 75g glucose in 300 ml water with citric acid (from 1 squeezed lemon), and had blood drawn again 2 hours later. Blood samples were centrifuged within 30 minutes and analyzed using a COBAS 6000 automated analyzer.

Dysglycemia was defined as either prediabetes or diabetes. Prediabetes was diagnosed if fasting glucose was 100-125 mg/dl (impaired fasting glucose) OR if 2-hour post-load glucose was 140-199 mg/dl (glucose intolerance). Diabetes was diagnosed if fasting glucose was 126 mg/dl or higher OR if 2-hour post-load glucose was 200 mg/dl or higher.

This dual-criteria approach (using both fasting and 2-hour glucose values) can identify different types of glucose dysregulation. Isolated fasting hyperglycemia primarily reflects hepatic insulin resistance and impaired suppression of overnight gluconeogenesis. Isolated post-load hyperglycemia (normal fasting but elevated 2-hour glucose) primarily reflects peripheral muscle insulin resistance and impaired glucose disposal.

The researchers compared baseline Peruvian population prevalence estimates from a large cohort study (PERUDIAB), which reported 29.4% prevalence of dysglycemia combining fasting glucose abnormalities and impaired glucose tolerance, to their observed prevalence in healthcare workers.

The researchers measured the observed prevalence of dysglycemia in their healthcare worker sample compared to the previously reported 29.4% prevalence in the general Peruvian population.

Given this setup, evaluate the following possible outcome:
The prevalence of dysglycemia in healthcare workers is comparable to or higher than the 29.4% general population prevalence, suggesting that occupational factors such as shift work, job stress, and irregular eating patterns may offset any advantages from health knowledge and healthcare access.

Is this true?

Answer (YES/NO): NO